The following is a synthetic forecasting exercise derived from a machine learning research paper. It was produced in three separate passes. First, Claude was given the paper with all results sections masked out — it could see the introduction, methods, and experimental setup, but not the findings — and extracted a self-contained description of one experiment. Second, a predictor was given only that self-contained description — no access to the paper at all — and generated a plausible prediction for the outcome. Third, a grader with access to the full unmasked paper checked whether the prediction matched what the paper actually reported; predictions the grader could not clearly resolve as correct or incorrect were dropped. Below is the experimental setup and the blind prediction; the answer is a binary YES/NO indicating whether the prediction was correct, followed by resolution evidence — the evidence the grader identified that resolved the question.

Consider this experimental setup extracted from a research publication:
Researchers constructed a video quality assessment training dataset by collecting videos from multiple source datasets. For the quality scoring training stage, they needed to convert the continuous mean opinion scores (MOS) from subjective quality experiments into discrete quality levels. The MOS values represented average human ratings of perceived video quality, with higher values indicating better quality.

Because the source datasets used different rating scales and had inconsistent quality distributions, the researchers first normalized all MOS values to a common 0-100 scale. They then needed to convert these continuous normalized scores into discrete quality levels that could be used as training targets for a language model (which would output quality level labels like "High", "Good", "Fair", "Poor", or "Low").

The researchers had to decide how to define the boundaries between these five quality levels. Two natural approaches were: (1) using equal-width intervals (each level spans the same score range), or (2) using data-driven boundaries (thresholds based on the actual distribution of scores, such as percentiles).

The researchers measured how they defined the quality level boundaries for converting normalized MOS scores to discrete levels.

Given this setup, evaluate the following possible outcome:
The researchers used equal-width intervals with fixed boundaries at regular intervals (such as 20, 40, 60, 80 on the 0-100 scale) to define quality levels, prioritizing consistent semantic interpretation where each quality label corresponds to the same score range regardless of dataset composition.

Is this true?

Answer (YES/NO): YES